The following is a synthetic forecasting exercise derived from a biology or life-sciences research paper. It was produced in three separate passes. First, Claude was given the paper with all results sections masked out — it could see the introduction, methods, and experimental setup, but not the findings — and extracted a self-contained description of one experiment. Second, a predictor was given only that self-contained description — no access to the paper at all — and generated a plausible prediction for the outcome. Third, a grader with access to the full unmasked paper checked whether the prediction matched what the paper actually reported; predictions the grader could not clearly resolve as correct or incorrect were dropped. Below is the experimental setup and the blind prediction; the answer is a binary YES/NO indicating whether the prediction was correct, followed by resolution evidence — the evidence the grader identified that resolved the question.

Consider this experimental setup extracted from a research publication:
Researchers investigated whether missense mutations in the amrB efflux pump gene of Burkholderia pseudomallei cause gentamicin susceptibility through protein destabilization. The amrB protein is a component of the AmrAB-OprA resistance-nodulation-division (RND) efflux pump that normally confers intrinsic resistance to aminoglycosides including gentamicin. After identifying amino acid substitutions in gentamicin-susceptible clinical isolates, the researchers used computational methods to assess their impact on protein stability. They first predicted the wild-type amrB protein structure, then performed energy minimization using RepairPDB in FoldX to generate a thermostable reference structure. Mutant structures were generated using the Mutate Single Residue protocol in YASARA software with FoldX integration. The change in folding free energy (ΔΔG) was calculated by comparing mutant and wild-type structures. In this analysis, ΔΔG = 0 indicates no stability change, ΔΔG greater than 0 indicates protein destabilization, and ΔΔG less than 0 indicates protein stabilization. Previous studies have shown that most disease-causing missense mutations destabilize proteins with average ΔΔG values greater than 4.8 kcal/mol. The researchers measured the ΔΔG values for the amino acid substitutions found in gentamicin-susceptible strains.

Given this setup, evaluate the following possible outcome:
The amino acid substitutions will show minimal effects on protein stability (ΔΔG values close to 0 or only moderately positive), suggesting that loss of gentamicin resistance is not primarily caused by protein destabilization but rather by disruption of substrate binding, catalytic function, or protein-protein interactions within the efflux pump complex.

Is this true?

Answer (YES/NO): NO